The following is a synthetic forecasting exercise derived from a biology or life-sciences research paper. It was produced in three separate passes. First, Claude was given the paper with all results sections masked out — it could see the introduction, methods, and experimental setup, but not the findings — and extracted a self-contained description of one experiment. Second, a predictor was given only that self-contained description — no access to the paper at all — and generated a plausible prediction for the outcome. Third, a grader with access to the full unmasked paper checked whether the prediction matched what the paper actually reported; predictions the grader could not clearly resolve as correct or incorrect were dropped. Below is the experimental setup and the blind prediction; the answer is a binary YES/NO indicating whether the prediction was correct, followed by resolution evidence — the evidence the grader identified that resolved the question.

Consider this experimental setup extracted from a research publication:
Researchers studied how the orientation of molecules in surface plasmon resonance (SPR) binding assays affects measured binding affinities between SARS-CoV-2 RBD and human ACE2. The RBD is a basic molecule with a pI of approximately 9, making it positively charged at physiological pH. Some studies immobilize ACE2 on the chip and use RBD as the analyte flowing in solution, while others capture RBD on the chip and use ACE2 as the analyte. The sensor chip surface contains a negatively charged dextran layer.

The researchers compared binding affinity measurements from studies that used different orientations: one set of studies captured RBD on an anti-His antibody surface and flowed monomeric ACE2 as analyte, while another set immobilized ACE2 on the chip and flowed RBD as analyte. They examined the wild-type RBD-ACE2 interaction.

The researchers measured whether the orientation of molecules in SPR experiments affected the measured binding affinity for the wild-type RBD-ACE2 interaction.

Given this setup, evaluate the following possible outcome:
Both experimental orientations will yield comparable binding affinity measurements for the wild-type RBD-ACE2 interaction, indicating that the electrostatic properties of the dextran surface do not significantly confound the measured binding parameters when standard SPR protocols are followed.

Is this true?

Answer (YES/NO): NO